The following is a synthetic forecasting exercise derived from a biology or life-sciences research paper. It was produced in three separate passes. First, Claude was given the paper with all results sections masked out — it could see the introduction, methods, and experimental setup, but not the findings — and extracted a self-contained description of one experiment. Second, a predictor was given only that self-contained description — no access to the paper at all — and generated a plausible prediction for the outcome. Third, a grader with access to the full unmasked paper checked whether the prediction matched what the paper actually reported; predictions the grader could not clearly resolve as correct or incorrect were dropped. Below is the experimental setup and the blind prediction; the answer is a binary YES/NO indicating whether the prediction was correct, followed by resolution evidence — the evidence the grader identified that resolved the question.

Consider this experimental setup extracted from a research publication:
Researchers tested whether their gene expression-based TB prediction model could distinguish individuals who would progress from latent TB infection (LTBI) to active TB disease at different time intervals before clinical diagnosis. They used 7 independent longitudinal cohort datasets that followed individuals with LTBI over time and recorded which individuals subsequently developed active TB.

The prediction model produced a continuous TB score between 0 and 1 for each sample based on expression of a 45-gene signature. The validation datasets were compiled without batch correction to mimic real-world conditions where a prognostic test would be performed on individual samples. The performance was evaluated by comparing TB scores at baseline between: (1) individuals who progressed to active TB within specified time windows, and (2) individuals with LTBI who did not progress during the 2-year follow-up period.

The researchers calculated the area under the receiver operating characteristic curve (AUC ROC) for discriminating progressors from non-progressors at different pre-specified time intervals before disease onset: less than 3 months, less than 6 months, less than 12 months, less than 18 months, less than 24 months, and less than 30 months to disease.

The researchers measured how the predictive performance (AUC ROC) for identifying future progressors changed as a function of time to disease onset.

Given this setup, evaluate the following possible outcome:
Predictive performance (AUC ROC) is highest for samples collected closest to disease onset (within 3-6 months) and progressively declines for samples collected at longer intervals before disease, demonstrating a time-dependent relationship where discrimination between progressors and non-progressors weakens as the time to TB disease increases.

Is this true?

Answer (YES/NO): YES